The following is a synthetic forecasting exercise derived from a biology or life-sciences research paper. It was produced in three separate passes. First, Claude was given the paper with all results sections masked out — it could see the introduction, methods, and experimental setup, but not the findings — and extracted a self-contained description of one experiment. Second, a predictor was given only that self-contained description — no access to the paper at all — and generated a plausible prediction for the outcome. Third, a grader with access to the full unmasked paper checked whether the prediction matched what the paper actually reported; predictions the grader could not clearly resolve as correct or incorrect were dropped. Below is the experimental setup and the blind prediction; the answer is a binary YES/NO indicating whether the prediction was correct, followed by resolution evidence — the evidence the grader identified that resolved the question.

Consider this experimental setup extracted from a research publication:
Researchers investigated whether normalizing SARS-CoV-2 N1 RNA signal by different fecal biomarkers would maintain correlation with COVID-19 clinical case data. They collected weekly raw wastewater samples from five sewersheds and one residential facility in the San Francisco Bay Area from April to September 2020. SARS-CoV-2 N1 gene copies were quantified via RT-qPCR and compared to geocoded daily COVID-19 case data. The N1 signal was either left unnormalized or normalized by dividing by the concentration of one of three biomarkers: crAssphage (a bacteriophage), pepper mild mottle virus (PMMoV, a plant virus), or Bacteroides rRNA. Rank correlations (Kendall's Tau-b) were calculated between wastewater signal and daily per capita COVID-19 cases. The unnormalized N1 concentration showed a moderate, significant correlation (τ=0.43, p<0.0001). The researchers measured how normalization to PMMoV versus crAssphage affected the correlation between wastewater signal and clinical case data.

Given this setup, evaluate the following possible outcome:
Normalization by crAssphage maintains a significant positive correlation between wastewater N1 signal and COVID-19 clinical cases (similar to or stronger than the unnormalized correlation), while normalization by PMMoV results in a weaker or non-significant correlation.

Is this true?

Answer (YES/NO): YES